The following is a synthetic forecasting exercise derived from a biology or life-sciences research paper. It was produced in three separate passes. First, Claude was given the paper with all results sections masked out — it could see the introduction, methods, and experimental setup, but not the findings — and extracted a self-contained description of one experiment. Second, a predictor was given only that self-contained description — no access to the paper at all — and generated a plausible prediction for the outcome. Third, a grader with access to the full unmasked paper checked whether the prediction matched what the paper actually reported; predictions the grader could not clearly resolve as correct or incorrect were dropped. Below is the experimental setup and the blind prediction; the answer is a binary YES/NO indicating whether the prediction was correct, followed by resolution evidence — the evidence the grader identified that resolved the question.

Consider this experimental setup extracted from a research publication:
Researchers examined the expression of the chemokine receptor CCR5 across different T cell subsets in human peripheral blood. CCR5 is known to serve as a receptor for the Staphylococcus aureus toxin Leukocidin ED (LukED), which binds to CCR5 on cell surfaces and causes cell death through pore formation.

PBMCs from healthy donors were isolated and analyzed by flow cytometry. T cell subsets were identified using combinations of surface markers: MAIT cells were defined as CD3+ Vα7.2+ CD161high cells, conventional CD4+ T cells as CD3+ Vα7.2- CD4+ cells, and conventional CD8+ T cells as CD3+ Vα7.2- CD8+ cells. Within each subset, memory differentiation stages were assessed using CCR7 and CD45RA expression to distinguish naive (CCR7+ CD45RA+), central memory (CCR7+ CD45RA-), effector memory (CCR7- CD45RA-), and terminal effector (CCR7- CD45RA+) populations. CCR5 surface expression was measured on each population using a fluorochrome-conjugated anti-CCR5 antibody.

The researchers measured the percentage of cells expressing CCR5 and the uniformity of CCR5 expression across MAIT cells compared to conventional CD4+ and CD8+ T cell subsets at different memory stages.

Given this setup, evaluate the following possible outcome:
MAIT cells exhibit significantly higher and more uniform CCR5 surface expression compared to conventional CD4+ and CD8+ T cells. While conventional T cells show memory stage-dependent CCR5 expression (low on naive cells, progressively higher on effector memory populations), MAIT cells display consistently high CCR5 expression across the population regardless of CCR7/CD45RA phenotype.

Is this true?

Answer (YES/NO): YES